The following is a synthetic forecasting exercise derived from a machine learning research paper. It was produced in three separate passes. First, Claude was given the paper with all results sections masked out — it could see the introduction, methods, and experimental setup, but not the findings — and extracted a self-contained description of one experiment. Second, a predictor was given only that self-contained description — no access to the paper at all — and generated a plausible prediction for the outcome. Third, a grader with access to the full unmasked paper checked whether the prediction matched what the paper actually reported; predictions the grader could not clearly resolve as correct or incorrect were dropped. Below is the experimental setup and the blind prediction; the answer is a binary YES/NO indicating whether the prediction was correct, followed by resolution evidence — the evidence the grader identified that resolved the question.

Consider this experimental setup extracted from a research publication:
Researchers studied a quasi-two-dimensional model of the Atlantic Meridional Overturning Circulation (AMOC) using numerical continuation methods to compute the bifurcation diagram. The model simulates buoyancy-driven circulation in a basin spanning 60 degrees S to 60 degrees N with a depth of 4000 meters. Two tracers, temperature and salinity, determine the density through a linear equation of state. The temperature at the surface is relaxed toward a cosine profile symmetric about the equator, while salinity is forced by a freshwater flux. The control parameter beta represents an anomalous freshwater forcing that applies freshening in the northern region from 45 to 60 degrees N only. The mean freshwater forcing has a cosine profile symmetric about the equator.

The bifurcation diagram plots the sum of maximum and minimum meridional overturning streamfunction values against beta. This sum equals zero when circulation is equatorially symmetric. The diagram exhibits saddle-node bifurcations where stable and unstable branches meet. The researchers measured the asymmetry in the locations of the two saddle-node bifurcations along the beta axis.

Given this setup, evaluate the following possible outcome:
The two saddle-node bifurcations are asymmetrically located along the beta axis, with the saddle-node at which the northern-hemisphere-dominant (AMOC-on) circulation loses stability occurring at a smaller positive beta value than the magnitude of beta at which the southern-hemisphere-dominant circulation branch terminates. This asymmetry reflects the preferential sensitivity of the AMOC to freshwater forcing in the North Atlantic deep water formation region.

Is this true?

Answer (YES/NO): YES